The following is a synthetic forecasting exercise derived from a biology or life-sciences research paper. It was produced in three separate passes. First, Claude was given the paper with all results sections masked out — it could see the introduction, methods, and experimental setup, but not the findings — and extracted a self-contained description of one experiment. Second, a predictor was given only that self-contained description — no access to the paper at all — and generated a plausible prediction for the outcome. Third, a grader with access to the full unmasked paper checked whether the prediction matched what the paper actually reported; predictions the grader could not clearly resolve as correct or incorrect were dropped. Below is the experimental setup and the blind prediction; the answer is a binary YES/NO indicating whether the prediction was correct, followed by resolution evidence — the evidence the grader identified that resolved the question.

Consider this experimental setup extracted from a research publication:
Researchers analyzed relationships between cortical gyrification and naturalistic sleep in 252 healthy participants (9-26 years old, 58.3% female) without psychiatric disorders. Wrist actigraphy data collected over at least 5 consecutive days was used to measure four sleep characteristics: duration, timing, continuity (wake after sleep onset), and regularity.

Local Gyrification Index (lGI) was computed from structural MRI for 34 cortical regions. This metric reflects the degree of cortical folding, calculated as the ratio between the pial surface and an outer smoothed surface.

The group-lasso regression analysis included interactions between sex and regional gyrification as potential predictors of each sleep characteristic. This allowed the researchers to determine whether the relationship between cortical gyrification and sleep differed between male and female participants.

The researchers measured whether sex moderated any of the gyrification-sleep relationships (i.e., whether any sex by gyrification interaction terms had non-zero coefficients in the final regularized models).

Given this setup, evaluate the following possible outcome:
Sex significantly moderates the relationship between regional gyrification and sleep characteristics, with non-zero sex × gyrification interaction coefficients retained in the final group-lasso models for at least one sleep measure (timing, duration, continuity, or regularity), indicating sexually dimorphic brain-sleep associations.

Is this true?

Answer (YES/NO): YES